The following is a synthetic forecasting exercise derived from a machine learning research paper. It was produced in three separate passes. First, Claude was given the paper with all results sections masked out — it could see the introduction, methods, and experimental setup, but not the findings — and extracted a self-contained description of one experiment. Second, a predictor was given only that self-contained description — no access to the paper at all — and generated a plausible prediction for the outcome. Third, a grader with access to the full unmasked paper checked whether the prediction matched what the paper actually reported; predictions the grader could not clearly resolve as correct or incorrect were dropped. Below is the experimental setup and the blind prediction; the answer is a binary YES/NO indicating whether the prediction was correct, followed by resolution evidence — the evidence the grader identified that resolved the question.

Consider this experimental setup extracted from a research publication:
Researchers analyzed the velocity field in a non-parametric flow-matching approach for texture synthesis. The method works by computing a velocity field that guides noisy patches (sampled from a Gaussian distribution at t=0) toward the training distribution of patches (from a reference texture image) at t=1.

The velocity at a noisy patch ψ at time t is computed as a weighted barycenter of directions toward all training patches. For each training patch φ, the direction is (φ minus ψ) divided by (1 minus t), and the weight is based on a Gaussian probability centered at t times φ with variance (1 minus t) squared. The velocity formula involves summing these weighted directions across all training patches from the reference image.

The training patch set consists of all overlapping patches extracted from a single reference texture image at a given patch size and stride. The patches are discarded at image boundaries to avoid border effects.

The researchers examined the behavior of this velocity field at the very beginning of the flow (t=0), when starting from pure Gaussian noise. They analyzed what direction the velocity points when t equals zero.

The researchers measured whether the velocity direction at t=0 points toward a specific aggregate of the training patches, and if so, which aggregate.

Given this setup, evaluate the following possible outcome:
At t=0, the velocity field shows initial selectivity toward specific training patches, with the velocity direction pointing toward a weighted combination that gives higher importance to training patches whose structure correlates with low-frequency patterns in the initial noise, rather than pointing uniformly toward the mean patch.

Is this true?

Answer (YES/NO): NO